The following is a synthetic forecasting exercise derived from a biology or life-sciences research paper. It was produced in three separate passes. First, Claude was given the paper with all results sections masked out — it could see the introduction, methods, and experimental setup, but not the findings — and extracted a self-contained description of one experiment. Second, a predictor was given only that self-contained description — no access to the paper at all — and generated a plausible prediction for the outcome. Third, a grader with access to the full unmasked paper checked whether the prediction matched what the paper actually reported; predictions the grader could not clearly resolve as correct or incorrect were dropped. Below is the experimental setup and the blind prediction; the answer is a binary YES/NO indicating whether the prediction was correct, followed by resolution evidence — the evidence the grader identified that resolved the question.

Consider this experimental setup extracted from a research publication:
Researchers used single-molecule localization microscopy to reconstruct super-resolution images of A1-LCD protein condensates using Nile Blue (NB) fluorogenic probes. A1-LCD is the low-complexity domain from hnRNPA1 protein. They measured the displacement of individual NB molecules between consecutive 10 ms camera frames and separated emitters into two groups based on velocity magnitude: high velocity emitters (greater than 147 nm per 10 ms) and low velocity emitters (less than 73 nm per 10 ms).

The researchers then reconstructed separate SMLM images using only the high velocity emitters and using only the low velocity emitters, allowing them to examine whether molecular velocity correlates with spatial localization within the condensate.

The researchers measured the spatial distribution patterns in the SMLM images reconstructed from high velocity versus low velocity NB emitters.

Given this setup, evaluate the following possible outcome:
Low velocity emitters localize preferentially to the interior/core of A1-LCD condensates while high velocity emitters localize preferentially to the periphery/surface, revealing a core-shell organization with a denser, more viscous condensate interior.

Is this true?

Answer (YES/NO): NO